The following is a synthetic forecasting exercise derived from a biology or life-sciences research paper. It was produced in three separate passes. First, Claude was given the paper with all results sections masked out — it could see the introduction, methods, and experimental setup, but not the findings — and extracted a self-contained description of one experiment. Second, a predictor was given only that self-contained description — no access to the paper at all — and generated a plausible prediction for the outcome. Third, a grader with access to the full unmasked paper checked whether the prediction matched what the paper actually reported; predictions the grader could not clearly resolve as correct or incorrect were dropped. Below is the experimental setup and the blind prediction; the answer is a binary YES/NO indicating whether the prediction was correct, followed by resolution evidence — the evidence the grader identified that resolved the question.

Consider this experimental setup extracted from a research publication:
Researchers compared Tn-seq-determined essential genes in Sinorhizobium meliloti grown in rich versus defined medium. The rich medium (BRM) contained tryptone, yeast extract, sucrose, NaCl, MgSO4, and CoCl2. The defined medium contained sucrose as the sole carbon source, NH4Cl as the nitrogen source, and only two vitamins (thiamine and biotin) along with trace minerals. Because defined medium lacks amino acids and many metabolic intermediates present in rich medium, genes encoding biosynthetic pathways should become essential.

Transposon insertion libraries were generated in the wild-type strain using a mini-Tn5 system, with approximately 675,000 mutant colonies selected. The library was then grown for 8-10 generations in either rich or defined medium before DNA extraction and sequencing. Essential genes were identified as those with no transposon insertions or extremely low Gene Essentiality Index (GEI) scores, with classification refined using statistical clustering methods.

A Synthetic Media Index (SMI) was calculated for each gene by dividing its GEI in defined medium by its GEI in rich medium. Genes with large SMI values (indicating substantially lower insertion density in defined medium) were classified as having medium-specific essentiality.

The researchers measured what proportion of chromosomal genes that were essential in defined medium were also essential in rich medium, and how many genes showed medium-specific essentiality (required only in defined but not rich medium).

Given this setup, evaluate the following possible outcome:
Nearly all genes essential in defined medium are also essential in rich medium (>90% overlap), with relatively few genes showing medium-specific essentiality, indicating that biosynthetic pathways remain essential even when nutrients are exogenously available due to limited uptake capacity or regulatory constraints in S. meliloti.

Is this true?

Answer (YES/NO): NO